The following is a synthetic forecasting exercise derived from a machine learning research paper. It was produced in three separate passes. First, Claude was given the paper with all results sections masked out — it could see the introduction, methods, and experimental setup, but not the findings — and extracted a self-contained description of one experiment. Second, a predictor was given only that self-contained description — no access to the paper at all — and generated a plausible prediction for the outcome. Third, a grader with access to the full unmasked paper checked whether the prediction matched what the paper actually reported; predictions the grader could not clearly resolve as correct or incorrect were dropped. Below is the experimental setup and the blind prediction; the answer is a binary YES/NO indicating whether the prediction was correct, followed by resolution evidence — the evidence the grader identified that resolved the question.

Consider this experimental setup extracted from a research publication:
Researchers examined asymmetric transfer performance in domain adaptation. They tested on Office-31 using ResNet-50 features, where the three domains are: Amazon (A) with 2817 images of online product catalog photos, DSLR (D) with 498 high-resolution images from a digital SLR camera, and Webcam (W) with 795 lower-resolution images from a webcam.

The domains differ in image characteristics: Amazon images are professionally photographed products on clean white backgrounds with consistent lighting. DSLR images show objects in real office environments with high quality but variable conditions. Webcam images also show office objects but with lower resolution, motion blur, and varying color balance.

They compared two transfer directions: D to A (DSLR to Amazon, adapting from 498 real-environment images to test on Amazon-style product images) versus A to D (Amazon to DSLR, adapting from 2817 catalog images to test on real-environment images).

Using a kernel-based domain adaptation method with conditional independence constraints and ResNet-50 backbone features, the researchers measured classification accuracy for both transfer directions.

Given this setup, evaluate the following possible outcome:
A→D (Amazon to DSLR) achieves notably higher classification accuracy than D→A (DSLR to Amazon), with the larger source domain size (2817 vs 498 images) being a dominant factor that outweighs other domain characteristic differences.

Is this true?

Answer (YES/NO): NO